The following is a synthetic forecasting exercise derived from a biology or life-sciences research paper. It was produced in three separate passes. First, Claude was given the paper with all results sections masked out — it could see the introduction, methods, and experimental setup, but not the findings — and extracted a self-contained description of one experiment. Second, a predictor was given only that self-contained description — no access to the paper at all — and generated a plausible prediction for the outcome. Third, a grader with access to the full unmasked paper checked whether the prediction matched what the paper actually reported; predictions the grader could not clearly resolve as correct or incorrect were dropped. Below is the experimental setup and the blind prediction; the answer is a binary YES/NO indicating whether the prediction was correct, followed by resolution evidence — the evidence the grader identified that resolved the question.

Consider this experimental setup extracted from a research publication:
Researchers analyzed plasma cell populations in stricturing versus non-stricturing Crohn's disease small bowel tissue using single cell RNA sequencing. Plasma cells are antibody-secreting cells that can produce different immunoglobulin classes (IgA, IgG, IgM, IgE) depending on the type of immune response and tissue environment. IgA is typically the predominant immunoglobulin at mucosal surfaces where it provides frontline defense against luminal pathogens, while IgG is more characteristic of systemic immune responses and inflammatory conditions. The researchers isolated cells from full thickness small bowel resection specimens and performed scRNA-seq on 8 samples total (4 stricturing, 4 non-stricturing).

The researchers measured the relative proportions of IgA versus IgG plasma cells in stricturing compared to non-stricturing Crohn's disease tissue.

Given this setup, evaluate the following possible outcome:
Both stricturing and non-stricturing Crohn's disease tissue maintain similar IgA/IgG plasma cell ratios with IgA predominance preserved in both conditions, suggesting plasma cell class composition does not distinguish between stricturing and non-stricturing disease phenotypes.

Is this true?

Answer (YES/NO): NO